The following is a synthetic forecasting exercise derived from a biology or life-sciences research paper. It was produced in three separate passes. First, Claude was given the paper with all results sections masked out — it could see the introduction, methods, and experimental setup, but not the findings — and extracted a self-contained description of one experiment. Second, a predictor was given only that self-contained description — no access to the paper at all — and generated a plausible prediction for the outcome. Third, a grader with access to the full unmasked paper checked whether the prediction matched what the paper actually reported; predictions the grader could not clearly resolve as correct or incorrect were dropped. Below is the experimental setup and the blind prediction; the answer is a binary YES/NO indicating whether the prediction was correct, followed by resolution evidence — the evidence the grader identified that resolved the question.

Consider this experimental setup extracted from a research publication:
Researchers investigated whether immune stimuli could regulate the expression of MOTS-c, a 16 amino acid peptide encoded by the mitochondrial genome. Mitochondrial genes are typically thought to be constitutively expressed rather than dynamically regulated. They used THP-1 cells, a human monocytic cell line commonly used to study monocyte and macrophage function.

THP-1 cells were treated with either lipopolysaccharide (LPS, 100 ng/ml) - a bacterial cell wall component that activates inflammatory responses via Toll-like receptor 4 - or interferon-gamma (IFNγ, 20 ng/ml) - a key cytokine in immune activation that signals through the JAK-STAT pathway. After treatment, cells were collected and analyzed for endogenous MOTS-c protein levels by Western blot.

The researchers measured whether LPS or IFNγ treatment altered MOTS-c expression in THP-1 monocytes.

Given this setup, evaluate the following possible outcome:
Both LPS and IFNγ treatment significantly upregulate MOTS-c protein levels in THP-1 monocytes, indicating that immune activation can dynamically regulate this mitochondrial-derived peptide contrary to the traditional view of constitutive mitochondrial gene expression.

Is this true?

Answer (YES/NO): YES